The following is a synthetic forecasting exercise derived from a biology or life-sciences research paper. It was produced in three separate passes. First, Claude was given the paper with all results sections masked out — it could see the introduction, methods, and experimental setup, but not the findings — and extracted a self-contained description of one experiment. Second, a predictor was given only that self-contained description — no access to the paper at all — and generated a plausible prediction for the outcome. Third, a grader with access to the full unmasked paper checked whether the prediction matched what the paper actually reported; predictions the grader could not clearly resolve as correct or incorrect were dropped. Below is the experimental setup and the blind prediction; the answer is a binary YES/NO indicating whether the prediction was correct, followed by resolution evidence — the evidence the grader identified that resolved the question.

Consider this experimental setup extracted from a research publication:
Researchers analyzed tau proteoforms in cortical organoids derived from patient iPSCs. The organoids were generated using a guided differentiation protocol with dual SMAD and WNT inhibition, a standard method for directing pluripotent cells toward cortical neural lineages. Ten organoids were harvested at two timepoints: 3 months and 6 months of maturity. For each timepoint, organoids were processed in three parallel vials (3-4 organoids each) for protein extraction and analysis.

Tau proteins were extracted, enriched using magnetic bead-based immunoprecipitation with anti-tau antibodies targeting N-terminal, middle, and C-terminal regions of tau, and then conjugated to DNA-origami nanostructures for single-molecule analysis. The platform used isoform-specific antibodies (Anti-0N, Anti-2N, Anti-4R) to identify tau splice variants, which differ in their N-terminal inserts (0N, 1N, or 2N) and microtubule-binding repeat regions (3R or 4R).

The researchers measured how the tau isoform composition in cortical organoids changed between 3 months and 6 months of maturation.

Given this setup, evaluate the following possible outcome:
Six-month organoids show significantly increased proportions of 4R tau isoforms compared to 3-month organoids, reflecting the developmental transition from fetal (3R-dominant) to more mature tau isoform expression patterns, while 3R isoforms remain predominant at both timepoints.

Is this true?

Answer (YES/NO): YES